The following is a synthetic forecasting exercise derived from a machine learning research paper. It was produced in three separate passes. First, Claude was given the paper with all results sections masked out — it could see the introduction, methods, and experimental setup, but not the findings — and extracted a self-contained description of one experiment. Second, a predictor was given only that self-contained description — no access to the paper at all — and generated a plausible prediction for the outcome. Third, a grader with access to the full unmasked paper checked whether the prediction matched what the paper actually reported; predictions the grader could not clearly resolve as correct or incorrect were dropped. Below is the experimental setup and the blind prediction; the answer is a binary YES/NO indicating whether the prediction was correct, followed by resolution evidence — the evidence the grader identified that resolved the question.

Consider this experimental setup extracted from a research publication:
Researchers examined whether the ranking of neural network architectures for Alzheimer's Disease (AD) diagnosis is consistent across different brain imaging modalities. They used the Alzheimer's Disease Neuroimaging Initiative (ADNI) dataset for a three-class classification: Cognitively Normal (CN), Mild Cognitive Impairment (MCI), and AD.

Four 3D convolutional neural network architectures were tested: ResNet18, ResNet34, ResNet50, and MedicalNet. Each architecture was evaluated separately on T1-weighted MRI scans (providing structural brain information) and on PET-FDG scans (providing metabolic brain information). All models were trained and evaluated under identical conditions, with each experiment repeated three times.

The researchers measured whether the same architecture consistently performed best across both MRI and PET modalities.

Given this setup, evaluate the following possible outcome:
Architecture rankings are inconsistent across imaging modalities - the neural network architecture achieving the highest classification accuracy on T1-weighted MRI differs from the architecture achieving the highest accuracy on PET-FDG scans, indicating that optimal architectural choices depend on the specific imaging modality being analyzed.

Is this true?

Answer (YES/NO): NO